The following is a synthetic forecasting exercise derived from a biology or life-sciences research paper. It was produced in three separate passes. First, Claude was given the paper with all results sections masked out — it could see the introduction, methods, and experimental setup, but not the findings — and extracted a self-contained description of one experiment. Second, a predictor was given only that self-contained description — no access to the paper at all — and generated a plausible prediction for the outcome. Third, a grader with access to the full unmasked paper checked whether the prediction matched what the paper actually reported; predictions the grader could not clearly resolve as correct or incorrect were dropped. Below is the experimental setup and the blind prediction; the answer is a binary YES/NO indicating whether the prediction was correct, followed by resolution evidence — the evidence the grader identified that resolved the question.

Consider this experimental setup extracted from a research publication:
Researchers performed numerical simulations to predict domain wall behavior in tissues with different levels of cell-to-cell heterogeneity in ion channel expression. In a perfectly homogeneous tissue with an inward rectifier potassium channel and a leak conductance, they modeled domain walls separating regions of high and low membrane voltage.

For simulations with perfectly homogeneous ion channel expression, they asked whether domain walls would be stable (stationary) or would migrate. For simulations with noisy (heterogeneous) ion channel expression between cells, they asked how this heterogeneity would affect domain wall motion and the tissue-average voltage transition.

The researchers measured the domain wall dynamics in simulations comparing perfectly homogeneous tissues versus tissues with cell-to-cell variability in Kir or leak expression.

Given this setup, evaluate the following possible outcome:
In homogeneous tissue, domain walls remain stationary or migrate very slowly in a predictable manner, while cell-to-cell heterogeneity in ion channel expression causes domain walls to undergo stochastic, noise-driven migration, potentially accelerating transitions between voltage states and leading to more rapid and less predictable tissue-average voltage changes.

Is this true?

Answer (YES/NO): NO